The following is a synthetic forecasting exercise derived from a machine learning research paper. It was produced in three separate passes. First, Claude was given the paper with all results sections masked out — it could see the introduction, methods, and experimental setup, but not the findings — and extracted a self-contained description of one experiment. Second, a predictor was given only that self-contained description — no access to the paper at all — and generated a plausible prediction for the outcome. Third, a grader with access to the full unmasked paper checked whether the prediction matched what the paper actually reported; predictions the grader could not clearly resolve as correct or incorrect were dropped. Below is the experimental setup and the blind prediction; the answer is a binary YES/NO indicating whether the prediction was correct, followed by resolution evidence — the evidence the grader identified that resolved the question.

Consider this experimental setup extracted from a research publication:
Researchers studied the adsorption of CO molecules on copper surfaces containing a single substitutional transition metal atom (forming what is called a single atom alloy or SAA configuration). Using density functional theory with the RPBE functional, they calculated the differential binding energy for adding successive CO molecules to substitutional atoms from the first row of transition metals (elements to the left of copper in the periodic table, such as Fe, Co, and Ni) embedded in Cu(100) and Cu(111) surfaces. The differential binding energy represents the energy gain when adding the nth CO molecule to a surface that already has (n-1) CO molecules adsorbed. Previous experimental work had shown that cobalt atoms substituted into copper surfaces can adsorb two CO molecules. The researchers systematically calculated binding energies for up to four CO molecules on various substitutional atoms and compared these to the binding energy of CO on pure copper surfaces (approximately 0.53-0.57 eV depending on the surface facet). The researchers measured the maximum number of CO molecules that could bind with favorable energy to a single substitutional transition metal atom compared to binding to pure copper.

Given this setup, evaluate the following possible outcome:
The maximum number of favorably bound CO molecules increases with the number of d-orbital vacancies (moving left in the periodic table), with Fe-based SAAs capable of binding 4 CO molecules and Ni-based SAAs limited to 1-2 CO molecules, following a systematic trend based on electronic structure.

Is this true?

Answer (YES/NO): NO